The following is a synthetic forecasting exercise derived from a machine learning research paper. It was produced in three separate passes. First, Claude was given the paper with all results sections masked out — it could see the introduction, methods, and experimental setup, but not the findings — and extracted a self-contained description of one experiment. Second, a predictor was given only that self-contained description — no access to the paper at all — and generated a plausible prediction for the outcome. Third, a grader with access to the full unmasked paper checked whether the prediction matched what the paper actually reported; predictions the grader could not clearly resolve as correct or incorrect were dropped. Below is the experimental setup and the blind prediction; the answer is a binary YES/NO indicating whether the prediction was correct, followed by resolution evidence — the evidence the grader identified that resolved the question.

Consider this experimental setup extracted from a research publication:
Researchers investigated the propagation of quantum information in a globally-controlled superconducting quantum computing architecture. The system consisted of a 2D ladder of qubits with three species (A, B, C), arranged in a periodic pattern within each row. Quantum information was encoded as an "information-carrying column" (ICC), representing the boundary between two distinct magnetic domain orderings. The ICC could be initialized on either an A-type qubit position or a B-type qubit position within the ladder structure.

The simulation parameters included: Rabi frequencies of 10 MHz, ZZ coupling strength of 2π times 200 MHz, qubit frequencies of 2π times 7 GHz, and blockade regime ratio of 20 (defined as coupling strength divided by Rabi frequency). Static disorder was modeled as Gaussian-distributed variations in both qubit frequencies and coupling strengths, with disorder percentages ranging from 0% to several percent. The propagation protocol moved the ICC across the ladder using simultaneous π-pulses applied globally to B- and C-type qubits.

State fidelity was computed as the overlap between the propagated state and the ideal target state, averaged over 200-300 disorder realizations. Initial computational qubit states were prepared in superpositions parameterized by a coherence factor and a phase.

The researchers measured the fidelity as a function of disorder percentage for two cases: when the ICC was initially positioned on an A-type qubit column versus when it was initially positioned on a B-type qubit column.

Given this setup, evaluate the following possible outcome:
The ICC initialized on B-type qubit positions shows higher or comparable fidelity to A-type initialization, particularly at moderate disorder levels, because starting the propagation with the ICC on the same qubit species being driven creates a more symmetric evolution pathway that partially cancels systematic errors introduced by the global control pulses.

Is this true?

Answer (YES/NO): NO